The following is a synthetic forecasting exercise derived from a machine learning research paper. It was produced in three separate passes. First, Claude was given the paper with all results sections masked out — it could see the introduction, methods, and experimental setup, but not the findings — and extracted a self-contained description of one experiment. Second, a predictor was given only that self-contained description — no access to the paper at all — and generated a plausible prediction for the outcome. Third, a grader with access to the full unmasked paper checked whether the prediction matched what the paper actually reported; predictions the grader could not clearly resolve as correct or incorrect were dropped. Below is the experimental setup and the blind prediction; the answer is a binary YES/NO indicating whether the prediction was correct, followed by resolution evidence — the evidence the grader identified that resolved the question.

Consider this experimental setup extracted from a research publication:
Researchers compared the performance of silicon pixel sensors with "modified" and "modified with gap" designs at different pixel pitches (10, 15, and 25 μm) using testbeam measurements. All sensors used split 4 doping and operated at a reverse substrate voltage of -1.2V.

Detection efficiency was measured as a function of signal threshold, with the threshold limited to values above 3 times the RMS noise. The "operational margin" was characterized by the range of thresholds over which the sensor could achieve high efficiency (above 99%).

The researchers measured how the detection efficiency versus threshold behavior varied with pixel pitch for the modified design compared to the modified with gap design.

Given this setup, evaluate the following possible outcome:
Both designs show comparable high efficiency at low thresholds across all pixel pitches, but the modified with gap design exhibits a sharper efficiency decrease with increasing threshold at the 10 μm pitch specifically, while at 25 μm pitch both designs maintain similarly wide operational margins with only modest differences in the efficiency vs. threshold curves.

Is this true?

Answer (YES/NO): NO